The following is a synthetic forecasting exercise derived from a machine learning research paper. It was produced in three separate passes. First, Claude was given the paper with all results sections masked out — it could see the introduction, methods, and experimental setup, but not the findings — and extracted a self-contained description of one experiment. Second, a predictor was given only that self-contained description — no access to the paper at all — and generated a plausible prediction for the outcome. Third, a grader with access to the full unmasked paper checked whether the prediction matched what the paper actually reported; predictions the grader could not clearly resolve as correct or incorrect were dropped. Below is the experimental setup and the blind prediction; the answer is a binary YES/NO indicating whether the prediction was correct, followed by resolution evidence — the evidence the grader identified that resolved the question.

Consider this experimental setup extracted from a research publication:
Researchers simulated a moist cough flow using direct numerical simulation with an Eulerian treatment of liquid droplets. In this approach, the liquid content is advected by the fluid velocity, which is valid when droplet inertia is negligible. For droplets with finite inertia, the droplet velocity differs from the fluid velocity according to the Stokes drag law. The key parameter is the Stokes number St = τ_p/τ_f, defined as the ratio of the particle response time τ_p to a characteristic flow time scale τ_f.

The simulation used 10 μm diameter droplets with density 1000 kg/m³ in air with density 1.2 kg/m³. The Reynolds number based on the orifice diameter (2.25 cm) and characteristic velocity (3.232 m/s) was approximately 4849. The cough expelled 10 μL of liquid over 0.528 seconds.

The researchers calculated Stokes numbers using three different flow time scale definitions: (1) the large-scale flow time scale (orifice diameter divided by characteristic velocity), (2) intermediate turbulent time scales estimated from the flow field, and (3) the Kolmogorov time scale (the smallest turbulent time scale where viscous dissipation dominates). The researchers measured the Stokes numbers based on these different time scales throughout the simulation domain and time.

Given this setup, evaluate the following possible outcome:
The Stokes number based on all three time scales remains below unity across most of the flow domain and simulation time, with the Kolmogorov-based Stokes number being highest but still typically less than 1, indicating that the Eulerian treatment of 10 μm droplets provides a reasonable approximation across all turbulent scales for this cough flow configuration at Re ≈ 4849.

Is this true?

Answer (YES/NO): YES